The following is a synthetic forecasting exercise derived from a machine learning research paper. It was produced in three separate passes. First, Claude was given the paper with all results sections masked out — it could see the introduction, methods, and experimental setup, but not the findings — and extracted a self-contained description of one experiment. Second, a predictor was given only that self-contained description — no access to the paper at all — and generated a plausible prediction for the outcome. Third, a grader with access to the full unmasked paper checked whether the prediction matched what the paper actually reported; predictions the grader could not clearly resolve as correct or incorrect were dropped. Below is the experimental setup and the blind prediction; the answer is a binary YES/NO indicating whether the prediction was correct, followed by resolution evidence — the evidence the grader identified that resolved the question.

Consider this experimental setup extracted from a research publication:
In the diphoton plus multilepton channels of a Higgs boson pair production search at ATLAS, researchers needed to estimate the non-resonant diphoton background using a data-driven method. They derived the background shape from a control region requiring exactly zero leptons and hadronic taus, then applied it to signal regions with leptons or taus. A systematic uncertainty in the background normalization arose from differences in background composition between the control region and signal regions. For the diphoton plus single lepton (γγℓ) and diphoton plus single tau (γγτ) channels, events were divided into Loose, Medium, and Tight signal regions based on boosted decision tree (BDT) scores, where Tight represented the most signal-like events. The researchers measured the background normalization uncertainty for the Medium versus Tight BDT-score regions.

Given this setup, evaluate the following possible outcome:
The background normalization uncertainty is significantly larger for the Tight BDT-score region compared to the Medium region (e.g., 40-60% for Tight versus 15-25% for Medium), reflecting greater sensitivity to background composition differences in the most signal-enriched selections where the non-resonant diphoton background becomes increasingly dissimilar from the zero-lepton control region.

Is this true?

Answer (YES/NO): NO